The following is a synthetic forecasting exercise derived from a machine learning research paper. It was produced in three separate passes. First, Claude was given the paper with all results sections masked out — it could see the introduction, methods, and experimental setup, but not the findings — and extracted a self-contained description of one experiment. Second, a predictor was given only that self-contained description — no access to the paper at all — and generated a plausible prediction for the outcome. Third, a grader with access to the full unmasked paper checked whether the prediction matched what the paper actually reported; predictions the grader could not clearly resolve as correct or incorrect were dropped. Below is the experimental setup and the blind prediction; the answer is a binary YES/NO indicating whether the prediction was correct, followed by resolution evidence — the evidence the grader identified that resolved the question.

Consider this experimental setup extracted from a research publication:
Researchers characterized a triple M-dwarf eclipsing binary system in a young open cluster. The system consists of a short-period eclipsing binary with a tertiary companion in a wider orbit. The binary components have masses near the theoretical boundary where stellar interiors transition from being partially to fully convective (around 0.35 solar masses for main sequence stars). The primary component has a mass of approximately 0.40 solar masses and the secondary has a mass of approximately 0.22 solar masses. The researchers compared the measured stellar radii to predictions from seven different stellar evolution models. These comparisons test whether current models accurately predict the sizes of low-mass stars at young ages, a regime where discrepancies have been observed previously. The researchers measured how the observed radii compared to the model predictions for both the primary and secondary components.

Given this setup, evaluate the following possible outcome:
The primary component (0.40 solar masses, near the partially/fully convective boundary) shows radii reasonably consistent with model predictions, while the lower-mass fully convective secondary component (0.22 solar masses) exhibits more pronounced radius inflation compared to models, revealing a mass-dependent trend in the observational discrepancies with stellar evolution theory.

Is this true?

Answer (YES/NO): NO